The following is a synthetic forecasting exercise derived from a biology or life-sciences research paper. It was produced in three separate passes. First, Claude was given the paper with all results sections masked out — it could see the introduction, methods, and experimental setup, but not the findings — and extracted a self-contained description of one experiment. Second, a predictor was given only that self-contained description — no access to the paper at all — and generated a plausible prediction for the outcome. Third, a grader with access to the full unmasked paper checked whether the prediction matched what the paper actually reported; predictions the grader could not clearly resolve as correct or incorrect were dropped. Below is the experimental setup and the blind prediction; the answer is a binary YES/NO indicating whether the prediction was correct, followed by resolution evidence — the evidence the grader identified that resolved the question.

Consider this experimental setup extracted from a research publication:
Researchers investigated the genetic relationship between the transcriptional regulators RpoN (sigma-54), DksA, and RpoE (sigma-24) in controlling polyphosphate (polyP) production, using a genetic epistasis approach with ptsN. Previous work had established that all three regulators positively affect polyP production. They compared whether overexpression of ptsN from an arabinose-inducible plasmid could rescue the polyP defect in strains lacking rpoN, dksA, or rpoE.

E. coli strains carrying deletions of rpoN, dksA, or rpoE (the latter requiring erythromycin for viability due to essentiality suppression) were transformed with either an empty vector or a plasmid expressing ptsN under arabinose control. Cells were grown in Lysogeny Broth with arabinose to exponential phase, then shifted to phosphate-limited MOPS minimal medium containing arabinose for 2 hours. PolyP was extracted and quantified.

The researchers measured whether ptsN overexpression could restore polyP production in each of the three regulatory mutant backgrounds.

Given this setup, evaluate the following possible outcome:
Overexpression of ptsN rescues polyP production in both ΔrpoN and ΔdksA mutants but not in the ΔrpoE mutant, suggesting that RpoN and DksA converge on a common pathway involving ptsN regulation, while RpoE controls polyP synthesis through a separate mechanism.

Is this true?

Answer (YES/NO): NO